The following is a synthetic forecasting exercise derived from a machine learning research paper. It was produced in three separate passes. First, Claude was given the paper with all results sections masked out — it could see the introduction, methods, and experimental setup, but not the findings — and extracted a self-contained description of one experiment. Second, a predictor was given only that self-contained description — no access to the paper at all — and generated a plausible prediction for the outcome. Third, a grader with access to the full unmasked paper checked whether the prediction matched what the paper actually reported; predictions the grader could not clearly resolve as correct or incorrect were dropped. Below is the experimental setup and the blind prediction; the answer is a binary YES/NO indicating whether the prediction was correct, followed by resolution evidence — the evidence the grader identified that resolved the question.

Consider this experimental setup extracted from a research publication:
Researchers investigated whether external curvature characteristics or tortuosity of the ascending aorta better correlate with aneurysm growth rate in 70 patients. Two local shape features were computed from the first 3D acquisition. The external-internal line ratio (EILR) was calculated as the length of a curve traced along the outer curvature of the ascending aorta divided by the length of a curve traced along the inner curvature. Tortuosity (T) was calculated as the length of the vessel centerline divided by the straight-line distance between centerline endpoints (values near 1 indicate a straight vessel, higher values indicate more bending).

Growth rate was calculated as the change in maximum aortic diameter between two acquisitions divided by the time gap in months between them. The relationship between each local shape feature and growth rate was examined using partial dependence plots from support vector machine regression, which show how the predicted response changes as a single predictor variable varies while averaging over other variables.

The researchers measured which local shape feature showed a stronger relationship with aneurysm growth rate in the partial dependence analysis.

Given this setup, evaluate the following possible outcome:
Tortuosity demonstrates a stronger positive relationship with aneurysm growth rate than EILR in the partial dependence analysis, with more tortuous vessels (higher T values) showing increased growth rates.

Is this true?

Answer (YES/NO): NO